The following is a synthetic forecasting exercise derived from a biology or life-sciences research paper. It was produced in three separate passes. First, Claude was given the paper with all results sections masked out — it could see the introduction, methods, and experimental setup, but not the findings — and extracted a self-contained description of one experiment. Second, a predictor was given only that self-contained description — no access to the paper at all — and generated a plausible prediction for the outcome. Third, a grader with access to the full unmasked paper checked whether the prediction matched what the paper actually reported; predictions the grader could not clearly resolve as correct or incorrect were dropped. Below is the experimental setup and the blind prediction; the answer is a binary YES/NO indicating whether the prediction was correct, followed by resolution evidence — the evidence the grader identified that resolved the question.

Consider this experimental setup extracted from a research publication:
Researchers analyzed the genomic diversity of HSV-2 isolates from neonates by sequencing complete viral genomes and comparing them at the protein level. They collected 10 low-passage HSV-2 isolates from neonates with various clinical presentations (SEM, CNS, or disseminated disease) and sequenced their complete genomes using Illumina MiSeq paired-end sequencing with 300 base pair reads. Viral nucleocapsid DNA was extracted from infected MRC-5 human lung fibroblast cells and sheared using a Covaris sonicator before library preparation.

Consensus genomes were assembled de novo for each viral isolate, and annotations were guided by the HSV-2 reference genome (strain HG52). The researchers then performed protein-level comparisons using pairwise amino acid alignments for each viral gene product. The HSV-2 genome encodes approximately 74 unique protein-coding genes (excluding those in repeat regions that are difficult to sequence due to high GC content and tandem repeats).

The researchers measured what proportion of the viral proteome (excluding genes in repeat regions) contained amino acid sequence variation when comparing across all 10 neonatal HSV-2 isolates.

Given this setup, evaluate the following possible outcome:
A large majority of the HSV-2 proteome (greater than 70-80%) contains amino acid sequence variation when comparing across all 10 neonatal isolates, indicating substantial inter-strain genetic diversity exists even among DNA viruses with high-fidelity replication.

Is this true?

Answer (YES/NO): YES